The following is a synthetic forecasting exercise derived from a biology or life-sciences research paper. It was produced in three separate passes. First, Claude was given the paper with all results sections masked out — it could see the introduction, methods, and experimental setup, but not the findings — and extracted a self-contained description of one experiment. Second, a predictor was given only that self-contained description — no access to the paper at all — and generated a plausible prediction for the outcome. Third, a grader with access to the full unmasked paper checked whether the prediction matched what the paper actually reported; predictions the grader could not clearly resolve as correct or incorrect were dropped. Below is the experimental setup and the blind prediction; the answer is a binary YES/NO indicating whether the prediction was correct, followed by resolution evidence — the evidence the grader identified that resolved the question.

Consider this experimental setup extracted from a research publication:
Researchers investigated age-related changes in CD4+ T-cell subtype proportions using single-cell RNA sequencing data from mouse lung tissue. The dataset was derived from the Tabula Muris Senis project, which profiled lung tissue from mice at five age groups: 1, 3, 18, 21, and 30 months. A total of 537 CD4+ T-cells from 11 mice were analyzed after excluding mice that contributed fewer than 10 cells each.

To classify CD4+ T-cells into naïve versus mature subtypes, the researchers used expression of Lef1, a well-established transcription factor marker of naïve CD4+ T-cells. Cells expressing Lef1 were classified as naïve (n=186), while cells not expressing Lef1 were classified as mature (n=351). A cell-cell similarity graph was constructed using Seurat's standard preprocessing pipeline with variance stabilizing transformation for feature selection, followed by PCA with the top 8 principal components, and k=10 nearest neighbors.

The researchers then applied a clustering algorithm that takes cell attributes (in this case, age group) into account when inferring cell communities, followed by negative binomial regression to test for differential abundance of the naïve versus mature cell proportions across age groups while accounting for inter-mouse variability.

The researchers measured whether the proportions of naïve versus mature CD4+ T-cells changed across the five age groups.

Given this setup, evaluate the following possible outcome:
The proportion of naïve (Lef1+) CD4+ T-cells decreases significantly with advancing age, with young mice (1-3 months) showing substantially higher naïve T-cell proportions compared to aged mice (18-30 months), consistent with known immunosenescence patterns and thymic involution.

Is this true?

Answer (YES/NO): YES